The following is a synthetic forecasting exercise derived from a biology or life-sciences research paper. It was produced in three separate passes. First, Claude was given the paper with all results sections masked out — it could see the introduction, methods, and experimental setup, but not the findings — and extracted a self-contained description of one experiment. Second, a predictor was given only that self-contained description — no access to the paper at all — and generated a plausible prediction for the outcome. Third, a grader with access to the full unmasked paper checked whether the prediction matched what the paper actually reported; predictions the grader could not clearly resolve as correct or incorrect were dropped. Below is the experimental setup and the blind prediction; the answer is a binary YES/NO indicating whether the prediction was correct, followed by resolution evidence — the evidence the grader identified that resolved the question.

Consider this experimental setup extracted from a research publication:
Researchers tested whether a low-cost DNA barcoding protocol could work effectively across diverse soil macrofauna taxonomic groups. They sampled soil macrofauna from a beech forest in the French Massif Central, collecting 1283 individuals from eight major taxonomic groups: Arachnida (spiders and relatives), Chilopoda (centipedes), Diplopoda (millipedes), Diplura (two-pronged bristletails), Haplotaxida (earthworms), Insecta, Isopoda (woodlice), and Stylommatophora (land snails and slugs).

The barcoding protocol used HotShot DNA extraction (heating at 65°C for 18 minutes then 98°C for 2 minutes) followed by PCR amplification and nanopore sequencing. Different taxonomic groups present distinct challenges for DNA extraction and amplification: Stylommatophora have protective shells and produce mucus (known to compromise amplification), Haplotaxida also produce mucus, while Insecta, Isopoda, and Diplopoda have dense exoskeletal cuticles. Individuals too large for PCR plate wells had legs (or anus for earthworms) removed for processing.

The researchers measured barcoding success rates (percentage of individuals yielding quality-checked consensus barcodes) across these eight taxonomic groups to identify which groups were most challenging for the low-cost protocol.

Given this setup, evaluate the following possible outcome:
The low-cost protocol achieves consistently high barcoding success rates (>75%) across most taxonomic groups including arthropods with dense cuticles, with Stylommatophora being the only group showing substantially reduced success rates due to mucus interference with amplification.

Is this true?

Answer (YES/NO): NO